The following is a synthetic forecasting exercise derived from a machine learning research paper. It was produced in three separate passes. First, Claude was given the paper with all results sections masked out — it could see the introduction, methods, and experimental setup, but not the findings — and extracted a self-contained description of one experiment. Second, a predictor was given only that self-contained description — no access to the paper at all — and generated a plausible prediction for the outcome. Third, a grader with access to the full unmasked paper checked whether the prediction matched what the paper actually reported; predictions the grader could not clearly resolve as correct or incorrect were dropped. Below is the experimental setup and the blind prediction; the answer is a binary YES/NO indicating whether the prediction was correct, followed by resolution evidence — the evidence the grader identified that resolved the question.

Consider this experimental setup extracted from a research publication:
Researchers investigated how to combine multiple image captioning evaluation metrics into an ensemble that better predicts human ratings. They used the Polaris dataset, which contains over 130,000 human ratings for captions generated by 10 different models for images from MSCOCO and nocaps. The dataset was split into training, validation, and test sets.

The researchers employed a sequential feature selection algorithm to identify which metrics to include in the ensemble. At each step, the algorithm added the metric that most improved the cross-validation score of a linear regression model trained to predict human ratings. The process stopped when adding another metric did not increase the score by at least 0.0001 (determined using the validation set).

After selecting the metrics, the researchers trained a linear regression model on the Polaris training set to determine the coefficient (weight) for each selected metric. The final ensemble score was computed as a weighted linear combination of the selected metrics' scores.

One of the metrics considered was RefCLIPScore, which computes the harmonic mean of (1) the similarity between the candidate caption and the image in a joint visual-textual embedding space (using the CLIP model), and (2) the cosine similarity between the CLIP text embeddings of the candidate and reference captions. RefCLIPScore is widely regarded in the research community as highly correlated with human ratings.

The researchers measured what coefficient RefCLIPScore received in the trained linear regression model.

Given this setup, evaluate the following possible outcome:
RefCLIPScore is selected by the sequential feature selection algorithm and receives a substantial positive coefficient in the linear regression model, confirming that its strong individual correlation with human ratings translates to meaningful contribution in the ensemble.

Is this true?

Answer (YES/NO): NO